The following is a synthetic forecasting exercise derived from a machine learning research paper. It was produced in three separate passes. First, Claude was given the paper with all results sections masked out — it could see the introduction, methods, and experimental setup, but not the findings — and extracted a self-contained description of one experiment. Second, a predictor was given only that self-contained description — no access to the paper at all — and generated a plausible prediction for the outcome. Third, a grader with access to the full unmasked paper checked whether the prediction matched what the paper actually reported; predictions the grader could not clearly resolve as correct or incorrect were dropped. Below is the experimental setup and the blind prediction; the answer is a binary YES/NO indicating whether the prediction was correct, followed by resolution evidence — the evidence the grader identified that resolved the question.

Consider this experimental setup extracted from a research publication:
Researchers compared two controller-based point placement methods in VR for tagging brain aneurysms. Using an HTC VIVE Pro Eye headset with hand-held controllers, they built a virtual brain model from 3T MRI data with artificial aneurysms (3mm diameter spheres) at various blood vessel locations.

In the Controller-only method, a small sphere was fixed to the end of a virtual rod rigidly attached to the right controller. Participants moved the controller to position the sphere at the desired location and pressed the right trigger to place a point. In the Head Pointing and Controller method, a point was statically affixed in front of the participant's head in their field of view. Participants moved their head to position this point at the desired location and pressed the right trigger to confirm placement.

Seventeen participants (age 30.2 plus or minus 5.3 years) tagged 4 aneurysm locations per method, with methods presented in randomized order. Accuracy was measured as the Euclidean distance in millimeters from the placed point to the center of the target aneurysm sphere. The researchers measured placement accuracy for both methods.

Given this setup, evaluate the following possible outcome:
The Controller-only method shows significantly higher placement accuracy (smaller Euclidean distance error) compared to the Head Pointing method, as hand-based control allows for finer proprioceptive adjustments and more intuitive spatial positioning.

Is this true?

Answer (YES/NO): NO